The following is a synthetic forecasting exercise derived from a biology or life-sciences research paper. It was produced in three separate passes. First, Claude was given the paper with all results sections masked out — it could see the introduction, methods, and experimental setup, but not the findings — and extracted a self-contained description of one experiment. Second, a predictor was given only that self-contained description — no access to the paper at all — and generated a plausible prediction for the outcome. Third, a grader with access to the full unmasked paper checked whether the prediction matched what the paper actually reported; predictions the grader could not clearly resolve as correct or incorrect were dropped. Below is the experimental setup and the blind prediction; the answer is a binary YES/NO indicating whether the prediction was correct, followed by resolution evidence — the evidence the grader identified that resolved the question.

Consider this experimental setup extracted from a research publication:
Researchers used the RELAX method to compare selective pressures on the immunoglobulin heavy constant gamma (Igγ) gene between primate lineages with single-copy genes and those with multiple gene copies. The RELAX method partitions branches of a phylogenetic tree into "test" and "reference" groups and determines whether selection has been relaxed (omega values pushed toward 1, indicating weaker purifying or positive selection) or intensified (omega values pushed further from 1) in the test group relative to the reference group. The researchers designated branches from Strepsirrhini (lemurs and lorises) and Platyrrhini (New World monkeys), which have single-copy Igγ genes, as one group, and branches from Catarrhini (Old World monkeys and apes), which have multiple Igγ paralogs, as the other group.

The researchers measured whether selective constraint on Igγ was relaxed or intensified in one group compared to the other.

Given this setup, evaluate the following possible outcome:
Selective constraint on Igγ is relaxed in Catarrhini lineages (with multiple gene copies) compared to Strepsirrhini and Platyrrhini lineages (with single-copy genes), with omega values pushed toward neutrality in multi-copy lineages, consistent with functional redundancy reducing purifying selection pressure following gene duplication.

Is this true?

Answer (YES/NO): NO